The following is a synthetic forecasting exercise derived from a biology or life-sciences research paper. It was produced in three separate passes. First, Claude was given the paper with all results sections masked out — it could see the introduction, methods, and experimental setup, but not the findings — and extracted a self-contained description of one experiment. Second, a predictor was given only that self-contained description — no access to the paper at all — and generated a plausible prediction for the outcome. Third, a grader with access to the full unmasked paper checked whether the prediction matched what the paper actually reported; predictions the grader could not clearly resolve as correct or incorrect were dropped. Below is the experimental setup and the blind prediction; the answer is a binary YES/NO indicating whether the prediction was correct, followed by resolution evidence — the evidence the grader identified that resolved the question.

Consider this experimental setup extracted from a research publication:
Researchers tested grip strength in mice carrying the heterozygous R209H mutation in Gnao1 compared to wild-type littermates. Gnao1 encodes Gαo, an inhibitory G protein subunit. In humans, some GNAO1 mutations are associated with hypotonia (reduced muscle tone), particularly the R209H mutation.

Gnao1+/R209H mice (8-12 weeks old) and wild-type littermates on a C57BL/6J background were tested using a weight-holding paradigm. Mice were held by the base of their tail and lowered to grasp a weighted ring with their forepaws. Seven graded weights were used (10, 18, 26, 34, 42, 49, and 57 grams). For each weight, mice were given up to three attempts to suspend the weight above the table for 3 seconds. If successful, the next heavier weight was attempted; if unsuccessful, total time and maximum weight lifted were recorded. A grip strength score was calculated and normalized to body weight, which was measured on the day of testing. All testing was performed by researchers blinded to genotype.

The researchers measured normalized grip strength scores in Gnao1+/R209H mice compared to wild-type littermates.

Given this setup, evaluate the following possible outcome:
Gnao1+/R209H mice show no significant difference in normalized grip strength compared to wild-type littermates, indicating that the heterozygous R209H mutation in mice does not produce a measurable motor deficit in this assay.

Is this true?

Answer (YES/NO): YES